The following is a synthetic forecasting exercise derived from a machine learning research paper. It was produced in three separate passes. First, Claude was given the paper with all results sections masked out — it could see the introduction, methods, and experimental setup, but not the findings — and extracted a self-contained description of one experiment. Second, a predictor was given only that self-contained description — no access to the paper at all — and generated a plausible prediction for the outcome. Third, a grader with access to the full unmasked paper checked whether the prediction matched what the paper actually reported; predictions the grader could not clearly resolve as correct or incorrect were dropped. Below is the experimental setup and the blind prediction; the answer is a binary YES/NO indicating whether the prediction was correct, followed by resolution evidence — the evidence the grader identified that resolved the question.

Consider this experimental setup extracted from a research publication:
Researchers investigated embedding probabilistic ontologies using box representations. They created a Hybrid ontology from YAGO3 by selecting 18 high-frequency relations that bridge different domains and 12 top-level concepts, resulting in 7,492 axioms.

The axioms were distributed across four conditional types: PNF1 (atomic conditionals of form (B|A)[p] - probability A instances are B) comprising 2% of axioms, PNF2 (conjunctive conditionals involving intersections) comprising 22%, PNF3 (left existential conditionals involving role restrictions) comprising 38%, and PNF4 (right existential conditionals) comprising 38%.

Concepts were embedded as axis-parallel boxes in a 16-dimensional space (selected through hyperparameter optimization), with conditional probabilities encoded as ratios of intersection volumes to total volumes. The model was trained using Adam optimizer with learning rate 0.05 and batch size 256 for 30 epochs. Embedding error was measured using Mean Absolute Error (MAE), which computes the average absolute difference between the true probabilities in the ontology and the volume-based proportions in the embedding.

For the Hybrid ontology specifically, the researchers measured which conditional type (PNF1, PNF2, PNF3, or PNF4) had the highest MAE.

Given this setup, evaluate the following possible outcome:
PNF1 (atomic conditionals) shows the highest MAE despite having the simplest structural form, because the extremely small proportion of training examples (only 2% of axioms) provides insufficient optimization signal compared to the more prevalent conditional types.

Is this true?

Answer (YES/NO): YES